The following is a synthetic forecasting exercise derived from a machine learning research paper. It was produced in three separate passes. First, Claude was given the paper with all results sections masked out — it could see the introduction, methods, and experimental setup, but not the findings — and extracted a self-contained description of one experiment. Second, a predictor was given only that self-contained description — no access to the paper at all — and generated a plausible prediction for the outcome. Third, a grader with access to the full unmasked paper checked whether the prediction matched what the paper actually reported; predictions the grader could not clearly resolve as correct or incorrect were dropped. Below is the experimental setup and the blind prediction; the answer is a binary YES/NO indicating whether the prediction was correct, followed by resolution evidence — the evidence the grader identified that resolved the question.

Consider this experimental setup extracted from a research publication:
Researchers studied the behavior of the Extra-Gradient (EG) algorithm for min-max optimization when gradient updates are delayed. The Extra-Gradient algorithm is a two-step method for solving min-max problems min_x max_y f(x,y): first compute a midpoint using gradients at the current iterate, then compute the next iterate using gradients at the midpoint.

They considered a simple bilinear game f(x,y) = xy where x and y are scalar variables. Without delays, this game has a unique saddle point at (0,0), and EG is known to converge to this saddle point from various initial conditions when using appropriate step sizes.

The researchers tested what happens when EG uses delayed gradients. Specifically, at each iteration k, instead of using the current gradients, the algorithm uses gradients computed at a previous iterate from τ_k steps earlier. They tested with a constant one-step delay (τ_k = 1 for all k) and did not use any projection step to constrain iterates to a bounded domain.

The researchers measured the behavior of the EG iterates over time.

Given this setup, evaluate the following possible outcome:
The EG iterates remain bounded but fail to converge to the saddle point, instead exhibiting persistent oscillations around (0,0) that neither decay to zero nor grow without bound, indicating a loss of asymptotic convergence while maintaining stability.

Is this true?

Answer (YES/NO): NO